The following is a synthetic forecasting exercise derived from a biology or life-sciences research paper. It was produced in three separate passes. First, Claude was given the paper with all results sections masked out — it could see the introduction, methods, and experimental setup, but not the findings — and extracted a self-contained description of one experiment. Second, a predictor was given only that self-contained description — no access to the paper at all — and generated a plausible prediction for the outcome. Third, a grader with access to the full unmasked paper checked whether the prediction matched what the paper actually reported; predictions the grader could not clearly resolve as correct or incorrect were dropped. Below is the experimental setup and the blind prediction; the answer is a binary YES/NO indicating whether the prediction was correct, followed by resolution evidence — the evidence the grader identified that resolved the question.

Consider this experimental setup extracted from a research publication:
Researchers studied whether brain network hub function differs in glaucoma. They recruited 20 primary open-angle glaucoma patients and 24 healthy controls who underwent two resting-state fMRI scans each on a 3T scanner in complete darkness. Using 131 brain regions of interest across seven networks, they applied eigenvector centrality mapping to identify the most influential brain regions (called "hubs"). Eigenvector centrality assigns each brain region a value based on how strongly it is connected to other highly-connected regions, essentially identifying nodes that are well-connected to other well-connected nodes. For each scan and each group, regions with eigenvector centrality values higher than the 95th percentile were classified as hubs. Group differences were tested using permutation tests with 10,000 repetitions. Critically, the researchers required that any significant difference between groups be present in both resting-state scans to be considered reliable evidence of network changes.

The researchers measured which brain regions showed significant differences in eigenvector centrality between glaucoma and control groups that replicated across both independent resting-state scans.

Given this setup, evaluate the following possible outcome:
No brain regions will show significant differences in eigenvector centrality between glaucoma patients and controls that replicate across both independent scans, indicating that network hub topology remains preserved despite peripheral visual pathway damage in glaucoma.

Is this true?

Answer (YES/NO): YES